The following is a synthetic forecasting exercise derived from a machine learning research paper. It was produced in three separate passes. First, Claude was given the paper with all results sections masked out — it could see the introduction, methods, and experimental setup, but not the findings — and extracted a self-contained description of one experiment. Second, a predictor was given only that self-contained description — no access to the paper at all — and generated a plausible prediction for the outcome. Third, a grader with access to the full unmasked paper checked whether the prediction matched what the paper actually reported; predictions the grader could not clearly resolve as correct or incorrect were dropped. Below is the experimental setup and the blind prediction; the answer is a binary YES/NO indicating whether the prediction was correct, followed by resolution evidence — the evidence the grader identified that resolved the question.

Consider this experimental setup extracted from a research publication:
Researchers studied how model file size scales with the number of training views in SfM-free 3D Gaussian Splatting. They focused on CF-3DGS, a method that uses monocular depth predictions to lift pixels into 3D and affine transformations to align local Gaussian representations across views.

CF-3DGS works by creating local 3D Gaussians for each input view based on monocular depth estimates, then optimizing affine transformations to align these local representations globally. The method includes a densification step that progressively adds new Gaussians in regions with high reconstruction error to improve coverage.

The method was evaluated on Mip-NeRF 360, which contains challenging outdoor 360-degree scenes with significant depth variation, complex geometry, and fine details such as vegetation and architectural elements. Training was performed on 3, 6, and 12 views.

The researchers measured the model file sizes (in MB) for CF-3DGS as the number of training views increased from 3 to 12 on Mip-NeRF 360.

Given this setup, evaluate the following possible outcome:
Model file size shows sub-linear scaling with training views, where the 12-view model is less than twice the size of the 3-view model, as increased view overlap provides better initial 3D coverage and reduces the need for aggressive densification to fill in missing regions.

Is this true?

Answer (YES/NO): NO